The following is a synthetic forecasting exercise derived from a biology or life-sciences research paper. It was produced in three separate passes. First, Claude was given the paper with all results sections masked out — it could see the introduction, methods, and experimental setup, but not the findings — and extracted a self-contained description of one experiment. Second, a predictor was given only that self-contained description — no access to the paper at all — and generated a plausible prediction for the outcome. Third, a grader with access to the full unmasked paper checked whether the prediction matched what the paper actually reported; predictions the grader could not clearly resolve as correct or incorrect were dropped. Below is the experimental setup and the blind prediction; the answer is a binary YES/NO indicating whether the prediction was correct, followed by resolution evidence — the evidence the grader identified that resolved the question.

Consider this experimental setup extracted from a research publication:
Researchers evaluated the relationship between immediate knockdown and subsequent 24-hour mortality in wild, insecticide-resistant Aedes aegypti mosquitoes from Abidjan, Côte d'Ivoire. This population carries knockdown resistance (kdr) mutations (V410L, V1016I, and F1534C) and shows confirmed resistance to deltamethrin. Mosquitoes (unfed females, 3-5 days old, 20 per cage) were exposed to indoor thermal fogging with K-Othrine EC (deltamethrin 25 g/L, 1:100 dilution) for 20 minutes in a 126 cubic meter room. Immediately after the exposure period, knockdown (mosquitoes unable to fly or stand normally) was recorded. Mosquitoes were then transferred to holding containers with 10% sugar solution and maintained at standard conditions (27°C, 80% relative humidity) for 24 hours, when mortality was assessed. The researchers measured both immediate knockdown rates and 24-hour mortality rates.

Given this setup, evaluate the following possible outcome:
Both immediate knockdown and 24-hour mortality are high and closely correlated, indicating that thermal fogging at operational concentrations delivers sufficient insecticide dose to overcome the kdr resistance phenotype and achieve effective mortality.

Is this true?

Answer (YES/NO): YES